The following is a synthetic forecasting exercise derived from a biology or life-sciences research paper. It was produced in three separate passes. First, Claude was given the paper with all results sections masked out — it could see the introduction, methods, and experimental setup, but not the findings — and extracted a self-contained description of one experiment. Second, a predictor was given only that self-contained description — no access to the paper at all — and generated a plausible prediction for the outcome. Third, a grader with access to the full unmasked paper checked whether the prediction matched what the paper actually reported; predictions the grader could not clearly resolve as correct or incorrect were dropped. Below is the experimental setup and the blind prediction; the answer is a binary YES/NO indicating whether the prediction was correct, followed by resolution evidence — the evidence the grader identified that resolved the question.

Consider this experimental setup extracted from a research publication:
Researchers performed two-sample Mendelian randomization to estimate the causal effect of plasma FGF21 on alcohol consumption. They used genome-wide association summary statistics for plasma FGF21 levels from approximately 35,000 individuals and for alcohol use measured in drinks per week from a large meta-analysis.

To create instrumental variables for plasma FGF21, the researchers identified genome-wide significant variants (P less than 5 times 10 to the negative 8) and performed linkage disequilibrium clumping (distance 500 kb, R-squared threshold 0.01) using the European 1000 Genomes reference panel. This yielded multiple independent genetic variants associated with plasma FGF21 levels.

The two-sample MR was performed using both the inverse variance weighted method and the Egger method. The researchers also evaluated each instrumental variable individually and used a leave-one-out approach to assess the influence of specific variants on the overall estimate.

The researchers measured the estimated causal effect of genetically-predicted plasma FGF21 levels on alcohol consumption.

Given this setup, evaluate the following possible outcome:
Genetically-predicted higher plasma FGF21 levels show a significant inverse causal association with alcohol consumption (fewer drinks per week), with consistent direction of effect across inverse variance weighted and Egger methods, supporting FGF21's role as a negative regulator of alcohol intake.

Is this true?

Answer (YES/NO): NO